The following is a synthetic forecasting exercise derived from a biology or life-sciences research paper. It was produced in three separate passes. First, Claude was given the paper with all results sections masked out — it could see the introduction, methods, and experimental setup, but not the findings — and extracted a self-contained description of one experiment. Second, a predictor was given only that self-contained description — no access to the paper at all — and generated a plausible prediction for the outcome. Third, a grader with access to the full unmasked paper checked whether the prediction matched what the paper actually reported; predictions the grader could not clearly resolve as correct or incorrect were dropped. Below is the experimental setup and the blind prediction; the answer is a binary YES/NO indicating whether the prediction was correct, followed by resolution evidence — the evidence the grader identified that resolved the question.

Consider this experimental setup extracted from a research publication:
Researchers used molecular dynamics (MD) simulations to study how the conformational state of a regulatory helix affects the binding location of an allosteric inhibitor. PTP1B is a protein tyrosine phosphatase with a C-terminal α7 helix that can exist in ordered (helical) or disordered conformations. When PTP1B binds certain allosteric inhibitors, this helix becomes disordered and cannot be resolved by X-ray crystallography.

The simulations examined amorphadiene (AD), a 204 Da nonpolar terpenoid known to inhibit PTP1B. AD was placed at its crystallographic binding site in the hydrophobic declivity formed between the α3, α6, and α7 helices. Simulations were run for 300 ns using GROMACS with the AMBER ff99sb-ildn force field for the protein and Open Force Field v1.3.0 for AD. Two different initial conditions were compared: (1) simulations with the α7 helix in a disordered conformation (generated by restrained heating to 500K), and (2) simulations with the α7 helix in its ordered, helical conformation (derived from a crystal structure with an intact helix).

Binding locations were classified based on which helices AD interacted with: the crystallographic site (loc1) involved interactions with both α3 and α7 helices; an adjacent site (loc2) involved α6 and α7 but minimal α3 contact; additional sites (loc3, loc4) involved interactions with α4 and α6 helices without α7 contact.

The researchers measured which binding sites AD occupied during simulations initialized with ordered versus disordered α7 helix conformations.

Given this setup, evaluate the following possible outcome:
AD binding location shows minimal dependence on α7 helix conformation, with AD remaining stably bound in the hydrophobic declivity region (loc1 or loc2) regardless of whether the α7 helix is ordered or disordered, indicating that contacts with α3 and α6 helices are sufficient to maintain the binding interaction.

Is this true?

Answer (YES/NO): NO